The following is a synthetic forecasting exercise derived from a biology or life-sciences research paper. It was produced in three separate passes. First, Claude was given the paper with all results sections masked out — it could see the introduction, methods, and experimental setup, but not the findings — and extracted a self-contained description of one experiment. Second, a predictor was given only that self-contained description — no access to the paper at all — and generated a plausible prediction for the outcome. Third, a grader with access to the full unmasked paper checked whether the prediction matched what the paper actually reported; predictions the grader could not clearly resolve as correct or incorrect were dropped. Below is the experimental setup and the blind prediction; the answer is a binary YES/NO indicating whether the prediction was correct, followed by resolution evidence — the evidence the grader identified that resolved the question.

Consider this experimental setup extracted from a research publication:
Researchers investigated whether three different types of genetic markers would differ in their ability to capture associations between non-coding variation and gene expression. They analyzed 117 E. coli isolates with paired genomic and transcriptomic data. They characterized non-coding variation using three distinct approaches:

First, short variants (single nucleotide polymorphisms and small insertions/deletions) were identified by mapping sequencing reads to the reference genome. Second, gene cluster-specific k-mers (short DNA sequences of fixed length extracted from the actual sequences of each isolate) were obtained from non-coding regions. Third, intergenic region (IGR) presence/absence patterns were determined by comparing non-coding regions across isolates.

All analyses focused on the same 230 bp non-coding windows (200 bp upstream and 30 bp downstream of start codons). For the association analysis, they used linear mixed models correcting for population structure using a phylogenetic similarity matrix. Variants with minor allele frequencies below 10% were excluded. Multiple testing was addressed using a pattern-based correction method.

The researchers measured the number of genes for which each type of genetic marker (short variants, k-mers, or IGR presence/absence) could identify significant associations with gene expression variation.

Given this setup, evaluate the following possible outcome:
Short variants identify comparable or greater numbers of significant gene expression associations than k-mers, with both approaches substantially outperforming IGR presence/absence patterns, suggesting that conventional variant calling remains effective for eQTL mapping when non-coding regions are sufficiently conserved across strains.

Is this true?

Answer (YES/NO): NO